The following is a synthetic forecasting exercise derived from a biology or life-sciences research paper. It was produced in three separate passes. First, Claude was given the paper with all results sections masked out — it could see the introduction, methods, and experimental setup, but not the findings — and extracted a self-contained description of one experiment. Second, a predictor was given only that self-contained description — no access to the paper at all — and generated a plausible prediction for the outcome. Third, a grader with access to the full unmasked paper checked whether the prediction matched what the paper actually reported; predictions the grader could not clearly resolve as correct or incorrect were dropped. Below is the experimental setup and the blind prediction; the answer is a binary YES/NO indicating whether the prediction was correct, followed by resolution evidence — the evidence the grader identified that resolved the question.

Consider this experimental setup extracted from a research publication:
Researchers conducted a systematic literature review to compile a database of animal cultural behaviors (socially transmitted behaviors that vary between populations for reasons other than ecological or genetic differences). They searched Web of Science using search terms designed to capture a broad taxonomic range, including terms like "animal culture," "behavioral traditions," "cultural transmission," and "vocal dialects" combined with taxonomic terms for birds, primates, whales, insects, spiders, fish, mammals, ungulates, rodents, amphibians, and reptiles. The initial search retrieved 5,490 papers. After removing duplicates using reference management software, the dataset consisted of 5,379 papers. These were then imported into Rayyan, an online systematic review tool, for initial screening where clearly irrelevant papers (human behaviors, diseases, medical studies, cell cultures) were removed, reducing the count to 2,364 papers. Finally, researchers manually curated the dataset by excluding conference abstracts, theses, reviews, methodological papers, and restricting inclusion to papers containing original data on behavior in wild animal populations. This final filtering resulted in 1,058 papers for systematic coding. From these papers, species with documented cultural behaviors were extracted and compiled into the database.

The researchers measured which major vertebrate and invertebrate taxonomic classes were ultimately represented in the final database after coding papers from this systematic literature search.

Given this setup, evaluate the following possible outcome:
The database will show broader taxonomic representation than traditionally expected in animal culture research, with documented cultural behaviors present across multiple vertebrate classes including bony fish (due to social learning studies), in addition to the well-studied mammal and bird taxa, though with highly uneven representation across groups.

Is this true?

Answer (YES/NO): NO